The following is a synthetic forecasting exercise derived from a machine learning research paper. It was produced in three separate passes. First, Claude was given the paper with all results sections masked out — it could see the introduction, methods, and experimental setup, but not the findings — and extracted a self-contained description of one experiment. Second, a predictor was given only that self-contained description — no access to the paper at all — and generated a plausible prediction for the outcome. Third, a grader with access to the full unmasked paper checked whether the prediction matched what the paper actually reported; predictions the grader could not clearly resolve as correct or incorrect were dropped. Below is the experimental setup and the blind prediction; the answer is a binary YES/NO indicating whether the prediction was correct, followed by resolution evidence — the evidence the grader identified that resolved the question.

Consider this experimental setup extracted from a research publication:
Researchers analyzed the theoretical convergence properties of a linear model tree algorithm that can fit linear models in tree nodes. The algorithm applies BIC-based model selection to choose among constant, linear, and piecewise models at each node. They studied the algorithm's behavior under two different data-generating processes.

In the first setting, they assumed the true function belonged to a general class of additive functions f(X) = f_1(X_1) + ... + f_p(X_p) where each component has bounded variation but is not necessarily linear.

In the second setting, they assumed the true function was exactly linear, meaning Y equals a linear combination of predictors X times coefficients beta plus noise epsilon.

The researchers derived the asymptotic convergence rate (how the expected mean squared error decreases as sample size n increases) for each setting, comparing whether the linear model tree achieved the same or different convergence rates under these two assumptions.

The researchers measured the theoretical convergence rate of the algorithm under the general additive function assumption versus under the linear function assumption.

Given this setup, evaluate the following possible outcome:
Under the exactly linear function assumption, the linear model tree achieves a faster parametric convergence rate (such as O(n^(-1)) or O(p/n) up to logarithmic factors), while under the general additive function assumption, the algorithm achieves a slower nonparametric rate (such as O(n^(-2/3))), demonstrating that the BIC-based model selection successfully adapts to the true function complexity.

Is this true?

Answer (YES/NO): NO